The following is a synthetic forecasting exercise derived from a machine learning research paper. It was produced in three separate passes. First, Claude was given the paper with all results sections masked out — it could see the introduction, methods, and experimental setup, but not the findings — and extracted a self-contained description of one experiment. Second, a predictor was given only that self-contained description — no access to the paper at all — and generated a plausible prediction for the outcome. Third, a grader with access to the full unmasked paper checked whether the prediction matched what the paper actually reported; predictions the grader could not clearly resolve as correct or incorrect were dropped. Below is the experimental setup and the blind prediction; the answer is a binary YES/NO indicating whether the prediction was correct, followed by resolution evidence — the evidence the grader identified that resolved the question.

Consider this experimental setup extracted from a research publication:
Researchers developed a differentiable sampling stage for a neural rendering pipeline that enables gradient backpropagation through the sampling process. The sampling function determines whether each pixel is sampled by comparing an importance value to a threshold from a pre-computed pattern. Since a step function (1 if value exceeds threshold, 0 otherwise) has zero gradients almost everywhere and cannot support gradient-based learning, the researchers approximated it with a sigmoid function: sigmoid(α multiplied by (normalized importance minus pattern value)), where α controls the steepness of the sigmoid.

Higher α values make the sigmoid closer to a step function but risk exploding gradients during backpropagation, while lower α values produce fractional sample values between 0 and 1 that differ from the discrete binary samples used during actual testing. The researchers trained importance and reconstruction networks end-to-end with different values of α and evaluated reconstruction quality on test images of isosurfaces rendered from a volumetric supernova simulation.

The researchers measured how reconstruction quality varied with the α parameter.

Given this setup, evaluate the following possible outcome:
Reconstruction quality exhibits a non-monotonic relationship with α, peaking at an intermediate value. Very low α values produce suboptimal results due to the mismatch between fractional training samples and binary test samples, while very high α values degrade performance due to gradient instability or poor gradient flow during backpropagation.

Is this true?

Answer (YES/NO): YES